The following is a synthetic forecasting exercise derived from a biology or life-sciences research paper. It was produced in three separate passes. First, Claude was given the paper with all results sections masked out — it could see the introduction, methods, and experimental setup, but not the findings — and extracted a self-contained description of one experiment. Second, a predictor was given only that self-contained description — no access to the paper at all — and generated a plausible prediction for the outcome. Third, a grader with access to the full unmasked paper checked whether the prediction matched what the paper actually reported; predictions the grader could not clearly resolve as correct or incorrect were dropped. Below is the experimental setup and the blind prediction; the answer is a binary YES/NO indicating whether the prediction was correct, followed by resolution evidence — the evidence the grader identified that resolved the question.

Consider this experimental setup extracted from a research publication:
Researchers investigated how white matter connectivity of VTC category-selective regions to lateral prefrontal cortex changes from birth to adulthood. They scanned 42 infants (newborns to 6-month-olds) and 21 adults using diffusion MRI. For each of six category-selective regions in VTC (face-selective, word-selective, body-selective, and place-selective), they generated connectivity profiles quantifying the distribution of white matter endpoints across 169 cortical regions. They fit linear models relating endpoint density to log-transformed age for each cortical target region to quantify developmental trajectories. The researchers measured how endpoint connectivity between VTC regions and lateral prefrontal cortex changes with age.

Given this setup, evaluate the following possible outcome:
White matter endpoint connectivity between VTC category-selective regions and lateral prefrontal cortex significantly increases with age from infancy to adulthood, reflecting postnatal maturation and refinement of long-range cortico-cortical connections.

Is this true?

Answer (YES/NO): YES